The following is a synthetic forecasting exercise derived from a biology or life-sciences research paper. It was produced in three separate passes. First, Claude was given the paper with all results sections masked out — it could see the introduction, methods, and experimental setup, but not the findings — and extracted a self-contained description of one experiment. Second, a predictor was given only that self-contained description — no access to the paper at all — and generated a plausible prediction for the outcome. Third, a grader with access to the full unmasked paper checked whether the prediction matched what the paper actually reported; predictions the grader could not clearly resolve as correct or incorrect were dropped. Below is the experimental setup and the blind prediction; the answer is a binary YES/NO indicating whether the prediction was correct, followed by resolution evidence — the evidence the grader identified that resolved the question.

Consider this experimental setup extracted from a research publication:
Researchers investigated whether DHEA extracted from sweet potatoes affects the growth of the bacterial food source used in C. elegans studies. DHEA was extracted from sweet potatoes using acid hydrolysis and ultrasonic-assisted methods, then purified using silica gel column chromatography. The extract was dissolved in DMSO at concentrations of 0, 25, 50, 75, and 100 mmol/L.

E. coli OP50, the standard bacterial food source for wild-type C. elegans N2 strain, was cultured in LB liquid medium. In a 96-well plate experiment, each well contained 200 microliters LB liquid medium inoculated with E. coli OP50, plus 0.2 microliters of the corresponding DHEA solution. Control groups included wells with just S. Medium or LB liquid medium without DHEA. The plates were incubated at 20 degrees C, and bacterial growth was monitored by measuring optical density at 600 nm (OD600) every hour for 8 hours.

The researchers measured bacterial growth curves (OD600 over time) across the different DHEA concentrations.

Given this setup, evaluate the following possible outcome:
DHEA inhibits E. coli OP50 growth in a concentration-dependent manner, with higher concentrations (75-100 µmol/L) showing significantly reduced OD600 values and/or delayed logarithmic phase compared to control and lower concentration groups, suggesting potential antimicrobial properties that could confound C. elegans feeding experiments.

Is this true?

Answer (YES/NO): NO